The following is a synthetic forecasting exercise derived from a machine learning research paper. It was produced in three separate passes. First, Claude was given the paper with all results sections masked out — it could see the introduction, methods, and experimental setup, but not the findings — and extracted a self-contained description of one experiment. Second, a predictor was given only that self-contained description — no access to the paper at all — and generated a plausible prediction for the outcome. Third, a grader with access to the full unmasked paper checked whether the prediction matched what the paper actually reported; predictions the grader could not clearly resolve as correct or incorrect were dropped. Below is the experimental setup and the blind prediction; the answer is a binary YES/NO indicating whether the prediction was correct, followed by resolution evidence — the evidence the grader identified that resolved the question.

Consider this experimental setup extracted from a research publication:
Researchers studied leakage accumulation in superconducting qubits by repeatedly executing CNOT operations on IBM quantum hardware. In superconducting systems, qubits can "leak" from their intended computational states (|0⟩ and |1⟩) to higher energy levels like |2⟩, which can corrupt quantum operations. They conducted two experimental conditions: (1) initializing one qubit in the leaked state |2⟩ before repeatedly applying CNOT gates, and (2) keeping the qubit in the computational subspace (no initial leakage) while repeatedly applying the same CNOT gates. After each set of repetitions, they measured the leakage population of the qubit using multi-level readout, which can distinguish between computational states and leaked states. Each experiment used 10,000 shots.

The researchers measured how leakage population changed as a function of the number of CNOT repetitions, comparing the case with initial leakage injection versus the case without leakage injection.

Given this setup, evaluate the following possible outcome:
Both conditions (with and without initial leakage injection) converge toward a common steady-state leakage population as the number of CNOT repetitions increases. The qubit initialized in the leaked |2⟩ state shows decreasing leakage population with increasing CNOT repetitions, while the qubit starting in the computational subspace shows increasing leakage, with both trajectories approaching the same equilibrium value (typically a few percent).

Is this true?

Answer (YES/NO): NO